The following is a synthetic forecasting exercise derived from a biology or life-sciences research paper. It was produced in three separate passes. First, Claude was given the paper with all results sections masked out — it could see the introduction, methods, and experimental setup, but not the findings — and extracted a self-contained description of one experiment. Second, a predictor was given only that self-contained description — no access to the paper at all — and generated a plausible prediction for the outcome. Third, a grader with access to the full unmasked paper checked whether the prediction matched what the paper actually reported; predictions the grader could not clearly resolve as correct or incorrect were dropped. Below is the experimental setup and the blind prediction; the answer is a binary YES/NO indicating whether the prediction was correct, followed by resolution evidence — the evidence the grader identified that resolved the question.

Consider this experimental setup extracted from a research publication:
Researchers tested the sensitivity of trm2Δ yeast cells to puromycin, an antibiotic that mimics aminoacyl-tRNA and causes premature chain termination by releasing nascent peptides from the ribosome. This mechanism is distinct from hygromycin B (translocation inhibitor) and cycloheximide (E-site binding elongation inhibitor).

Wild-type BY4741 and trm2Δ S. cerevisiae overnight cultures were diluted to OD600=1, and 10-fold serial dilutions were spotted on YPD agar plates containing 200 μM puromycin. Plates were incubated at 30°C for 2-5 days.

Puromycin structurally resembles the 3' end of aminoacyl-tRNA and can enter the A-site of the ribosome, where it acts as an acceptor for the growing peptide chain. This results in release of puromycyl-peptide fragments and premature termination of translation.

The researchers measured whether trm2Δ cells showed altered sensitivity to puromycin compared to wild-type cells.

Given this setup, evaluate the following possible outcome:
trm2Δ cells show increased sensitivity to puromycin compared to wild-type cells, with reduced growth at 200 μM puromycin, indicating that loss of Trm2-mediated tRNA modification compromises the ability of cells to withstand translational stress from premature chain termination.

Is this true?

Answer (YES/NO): NO